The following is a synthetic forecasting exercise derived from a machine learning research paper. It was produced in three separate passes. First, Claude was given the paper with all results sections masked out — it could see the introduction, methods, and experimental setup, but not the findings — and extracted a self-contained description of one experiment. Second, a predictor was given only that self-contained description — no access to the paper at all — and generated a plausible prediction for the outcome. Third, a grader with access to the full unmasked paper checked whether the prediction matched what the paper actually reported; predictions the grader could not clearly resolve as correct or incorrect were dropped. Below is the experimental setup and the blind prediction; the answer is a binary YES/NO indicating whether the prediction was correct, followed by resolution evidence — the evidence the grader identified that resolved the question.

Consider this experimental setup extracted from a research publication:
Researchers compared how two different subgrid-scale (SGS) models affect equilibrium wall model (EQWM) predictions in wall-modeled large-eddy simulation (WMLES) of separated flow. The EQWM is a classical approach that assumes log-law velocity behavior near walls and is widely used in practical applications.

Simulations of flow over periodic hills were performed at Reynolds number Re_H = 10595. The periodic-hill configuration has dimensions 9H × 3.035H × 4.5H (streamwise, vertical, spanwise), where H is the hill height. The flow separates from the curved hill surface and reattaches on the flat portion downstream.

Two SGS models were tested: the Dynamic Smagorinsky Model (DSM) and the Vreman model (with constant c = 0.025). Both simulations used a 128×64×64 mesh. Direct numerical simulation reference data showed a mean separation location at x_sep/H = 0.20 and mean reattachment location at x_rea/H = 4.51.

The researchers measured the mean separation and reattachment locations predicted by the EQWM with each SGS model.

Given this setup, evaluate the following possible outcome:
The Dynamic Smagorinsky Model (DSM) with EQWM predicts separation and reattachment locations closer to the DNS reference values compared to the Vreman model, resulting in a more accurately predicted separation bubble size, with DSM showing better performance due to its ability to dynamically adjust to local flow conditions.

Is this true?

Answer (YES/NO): NO